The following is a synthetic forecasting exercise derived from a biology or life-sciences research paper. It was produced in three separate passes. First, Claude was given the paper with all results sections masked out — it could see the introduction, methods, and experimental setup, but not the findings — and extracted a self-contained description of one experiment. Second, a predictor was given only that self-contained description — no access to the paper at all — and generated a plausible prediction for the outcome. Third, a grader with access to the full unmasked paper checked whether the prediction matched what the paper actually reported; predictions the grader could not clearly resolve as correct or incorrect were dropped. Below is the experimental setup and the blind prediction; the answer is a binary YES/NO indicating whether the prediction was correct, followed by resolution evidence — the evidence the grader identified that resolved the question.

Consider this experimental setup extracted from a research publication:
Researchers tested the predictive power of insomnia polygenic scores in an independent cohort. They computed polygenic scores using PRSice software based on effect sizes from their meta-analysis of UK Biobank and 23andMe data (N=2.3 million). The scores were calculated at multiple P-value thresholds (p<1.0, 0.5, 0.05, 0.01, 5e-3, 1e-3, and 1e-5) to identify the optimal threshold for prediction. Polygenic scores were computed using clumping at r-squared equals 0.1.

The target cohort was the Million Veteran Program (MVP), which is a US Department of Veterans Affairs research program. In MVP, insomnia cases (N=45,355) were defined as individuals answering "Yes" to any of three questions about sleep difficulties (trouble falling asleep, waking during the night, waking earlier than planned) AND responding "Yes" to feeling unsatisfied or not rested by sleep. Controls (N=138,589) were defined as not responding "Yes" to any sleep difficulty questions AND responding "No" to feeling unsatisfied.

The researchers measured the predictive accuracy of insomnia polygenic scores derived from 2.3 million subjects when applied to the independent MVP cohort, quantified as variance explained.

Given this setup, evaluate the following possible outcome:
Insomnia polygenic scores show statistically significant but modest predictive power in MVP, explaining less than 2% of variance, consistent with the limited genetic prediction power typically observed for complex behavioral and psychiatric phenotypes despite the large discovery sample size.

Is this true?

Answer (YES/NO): YES